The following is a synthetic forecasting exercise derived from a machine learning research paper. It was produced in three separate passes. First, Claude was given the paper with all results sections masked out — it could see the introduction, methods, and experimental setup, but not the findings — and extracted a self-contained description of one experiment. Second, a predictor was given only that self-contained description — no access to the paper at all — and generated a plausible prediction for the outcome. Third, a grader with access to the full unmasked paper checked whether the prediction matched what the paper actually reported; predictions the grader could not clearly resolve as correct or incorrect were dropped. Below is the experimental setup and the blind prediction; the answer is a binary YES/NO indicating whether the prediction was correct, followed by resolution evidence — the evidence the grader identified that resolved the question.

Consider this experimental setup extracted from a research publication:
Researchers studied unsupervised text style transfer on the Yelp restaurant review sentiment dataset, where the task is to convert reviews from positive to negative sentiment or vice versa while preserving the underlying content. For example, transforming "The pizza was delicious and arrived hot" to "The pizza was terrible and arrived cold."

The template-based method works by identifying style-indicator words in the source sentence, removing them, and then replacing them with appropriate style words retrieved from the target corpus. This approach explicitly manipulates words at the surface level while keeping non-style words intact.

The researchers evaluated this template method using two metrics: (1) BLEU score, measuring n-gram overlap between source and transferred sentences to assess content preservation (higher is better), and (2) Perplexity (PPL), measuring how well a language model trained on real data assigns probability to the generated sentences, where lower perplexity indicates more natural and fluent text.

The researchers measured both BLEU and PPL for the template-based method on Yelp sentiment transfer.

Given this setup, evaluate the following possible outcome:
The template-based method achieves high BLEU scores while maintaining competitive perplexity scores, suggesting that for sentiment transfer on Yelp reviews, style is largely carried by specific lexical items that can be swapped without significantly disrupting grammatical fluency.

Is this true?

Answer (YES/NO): NO